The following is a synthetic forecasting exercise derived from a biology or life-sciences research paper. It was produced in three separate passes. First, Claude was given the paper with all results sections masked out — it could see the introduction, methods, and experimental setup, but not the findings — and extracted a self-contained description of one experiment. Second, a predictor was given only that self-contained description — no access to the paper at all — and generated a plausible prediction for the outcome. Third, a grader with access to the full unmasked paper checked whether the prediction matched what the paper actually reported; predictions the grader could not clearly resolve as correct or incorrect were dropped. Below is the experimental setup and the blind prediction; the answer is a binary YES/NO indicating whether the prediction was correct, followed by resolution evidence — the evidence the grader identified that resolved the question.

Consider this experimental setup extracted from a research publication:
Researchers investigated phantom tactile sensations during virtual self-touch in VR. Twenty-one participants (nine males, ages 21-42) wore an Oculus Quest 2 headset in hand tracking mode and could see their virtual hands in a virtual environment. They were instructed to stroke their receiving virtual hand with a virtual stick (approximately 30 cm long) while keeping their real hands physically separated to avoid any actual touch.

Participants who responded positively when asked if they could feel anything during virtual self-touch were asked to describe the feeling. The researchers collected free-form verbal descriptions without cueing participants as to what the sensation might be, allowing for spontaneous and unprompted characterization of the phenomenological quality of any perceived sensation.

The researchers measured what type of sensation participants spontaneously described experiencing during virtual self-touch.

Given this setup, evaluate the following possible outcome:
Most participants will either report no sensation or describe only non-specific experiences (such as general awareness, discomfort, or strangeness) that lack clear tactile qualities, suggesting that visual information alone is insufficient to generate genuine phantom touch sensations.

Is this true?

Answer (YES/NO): NO